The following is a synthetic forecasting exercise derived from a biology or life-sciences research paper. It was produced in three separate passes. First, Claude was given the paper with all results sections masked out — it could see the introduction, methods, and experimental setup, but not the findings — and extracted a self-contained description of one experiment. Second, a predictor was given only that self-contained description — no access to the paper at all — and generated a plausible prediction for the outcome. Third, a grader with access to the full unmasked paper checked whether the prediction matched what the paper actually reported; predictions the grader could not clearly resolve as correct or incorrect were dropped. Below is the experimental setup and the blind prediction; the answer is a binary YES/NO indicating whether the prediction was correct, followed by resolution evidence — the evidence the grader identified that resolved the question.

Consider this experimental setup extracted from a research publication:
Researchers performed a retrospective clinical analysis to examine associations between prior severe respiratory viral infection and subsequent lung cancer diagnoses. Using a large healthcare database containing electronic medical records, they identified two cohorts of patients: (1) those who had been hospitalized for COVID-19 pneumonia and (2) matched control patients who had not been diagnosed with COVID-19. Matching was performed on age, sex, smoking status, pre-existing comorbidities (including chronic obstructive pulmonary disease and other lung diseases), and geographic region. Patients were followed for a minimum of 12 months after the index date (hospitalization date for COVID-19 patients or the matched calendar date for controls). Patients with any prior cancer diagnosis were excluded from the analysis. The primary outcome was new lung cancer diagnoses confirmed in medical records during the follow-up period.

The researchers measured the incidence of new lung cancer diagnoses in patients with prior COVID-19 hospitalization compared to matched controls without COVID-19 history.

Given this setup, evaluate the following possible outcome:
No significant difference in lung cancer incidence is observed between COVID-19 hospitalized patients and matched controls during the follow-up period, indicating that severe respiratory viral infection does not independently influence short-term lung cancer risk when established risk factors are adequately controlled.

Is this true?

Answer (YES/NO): NO